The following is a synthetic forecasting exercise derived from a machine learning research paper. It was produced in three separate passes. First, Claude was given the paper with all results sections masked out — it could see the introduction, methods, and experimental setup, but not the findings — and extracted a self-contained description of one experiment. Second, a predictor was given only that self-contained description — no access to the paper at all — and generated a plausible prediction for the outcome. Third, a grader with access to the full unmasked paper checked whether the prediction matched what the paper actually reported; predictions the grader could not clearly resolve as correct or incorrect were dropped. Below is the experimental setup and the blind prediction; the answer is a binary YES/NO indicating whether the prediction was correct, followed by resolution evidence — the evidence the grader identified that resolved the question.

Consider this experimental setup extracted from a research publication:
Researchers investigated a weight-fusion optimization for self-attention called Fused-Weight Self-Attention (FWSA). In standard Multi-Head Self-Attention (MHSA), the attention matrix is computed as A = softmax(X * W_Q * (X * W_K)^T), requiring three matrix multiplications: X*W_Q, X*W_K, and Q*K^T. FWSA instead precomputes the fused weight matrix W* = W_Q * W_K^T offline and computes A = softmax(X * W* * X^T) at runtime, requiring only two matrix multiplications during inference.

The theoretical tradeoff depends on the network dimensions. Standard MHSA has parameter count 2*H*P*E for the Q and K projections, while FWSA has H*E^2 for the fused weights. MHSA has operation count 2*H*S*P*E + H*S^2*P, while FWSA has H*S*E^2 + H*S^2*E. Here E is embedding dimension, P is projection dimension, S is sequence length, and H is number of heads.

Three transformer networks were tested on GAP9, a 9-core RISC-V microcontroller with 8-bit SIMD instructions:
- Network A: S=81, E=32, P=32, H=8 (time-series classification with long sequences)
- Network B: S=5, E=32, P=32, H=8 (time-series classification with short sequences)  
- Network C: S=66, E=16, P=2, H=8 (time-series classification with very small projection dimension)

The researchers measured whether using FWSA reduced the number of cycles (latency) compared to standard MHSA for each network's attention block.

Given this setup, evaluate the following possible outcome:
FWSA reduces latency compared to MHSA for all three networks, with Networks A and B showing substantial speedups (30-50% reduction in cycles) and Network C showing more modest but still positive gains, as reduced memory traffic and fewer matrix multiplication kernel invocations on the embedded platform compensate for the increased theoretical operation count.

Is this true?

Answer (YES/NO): NO